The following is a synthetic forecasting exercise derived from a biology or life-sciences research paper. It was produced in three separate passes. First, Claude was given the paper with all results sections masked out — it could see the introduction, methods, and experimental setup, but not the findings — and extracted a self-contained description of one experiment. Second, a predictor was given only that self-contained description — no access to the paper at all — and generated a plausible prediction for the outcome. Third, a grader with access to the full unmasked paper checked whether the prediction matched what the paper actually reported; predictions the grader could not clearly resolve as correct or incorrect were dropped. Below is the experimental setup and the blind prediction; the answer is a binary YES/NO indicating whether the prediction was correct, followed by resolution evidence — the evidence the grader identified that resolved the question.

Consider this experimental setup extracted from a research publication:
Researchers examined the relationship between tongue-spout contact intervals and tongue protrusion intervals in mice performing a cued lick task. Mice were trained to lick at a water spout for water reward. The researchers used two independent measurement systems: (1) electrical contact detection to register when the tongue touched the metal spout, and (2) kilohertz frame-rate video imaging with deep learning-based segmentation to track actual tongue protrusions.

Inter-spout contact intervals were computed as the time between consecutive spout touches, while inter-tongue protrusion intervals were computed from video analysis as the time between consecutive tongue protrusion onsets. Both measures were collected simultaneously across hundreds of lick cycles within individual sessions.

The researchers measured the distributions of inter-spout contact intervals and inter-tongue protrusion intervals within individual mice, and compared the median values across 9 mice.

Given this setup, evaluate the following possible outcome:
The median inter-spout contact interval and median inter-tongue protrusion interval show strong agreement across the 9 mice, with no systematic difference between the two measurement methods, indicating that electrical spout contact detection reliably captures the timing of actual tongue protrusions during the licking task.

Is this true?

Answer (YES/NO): NO